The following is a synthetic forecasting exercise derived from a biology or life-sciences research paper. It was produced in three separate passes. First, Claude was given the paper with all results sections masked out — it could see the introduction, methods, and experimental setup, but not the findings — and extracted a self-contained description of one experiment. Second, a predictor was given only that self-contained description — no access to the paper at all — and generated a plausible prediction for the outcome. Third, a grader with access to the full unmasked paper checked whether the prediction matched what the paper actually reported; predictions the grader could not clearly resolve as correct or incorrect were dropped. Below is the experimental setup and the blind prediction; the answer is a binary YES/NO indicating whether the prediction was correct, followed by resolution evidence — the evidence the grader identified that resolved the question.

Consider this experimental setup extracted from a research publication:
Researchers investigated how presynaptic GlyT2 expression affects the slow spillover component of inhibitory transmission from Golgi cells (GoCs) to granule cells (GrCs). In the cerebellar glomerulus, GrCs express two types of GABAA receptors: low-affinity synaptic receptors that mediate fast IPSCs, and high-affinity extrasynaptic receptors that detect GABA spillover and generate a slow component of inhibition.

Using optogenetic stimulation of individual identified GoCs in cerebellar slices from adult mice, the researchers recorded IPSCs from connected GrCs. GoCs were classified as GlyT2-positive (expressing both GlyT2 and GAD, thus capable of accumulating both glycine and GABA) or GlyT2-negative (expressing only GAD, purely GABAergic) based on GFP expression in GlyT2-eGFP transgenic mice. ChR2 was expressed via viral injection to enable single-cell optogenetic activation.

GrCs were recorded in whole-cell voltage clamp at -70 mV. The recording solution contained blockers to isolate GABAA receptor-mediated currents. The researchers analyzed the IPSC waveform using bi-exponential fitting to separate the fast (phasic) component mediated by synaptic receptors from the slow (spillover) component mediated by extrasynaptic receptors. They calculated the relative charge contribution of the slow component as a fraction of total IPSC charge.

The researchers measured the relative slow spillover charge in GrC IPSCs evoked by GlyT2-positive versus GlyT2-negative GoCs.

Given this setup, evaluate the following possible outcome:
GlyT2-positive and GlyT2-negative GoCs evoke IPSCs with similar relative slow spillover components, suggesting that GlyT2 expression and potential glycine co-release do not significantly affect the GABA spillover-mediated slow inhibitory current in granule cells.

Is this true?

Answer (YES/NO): NO